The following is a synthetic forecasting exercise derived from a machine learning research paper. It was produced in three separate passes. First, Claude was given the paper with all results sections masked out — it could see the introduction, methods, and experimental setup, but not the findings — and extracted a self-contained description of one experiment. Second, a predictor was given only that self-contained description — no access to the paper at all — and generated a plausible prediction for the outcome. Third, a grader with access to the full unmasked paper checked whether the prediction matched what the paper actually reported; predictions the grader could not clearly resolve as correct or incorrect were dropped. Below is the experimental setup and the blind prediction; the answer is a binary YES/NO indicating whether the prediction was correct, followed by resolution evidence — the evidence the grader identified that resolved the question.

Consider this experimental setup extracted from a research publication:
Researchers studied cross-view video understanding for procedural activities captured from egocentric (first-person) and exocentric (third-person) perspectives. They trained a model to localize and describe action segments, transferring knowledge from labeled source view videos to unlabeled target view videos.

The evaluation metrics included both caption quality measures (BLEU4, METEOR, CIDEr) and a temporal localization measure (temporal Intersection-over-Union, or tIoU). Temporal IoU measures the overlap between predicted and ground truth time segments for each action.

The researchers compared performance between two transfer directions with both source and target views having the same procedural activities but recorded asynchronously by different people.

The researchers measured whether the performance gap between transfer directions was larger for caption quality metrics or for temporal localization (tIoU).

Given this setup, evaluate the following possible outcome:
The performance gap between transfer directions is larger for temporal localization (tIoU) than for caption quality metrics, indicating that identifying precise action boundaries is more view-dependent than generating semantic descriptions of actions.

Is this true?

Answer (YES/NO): NO